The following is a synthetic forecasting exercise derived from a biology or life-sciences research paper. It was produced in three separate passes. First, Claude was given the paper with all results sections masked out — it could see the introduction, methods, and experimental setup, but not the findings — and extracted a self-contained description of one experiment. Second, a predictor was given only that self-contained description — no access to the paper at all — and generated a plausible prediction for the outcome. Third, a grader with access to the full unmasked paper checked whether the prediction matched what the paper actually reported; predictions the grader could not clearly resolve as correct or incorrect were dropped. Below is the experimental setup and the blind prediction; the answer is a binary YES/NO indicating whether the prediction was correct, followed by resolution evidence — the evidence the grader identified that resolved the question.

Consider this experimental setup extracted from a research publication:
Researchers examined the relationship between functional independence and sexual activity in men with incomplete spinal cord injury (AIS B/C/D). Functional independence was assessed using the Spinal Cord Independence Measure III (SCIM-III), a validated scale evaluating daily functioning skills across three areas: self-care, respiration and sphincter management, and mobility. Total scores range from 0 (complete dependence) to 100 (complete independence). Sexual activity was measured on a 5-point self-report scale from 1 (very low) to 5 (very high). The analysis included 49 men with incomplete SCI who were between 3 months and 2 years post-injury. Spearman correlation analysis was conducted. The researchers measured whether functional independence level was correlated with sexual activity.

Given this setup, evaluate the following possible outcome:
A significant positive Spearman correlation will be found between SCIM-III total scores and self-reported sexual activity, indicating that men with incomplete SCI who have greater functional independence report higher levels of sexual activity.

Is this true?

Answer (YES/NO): YES